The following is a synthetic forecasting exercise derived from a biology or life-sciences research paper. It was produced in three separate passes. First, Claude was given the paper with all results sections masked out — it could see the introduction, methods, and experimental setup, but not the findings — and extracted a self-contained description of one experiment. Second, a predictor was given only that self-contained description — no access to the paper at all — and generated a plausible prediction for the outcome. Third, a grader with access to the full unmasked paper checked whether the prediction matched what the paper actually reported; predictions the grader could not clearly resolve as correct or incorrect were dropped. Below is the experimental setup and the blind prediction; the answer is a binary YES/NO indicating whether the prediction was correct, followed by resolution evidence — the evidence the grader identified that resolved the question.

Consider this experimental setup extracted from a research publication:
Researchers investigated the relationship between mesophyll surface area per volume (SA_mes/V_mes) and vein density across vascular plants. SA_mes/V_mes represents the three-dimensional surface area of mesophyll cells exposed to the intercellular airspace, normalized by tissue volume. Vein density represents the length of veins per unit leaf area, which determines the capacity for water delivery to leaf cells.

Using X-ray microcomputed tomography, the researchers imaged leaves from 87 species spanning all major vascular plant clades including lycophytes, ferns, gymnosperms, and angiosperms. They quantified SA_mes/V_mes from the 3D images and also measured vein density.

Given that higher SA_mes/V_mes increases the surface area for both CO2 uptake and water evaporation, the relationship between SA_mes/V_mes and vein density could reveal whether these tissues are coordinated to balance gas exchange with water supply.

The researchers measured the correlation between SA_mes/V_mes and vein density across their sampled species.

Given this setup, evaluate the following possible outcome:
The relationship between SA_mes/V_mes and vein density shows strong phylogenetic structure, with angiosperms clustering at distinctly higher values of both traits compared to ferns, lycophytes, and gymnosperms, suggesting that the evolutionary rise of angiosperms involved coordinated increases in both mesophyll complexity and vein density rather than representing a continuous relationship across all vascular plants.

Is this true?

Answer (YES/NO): NO